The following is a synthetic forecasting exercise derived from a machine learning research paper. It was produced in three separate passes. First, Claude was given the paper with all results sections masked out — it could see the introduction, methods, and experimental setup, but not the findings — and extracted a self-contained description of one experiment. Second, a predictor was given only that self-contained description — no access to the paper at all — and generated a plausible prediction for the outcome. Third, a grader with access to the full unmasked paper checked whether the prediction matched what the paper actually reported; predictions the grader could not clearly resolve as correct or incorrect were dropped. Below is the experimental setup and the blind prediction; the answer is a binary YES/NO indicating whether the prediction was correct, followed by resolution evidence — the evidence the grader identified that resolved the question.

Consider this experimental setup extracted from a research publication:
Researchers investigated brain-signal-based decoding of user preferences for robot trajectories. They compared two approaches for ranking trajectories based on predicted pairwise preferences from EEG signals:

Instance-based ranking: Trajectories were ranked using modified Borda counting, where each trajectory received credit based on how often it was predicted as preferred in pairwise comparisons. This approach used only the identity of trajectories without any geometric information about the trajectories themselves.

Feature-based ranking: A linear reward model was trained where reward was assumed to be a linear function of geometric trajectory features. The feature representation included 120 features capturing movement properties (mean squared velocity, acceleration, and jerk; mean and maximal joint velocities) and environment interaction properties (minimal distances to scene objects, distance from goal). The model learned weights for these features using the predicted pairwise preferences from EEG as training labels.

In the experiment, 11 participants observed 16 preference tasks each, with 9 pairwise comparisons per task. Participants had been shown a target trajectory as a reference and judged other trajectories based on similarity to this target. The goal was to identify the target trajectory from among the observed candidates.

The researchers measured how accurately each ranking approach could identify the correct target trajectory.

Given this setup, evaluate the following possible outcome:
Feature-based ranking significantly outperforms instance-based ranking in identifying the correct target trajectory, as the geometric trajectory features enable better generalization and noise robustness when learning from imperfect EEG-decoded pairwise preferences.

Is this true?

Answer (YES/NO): NO